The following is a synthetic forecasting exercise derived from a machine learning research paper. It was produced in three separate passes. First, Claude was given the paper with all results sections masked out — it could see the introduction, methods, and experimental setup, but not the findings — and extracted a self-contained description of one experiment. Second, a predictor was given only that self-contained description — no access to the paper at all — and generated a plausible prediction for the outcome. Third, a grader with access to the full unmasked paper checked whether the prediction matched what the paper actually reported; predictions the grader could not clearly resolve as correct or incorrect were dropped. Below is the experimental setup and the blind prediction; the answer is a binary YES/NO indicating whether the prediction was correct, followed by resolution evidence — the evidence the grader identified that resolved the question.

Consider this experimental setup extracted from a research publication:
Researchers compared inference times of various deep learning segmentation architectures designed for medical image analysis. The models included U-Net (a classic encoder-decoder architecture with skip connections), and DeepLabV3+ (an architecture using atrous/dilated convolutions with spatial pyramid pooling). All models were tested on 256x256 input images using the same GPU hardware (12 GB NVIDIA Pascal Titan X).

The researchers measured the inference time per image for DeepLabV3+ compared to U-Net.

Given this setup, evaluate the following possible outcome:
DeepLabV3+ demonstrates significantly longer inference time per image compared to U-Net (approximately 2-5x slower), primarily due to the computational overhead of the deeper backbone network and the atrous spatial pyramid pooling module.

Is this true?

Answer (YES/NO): NO